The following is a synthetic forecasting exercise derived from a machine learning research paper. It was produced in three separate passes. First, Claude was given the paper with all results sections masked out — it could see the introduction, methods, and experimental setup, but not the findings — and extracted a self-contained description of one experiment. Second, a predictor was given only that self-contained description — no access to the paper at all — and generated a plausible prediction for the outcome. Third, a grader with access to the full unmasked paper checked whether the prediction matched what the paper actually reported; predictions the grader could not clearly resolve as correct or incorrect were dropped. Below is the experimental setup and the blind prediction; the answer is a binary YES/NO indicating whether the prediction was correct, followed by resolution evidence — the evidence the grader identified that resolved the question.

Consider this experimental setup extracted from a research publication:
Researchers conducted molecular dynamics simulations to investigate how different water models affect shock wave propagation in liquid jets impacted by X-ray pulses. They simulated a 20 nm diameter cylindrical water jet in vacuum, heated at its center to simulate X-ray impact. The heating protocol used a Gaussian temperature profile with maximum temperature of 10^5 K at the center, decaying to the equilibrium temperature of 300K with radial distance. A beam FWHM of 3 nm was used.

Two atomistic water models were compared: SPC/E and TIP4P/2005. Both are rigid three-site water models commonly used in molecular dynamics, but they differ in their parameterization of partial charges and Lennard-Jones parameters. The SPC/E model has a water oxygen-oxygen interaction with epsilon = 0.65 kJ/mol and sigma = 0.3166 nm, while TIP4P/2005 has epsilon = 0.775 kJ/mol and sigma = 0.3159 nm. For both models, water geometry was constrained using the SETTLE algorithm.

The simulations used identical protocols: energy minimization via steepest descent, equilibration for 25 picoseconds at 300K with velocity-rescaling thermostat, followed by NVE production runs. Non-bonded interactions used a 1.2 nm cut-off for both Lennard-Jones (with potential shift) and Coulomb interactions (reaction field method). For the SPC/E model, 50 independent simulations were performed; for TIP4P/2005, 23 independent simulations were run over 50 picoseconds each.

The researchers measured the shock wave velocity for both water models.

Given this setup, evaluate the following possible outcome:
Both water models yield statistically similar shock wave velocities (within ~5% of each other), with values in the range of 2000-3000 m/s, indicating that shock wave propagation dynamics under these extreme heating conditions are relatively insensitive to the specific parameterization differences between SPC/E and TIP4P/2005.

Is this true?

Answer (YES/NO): YES